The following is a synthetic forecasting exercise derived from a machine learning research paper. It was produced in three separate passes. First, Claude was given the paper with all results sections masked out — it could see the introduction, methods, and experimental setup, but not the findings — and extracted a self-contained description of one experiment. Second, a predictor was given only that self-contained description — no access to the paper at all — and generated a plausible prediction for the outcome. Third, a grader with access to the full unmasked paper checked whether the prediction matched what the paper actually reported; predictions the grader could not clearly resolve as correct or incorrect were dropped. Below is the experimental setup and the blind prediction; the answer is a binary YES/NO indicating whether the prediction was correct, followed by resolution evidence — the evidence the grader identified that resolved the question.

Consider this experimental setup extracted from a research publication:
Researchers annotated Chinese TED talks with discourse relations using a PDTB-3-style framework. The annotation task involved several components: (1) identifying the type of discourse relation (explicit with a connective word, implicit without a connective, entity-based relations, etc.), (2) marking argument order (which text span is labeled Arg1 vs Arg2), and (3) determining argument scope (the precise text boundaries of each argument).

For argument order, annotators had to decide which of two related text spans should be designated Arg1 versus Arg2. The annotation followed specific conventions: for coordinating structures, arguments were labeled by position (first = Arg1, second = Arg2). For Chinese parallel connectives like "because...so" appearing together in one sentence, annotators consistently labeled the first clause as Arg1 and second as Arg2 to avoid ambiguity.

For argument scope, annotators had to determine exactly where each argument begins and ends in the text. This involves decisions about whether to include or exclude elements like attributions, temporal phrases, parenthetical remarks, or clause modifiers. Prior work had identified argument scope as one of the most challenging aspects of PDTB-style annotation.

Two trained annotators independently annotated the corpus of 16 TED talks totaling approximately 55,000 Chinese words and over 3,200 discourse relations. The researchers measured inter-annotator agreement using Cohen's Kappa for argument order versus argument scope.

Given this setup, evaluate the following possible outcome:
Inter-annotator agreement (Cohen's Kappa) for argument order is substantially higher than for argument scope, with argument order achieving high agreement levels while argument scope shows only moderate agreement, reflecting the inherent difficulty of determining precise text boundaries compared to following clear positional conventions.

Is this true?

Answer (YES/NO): NO